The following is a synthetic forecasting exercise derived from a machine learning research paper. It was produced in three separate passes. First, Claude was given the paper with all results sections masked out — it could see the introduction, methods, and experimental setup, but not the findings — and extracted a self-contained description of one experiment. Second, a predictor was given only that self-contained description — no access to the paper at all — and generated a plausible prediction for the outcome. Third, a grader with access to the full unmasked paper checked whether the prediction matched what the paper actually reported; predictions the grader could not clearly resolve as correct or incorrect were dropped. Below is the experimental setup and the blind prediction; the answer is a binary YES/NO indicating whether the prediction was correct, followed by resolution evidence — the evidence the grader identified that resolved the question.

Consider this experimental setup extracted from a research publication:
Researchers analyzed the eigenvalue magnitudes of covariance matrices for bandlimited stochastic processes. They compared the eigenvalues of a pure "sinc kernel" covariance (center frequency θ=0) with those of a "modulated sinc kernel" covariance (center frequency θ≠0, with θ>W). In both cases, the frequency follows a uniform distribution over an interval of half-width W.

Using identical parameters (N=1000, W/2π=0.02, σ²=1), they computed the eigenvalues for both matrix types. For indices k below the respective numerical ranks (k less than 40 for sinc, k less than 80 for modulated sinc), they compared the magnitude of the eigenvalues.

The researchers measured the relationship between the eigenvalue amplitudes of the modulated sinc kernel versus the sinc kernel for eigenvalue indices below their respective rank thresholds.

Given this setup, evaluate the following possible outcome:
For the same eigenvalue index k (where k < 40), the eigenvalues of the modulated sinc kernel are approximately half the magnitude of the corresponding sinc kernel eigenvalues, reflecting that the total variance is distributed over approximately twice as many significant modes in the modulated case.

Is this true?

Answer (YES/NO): YES